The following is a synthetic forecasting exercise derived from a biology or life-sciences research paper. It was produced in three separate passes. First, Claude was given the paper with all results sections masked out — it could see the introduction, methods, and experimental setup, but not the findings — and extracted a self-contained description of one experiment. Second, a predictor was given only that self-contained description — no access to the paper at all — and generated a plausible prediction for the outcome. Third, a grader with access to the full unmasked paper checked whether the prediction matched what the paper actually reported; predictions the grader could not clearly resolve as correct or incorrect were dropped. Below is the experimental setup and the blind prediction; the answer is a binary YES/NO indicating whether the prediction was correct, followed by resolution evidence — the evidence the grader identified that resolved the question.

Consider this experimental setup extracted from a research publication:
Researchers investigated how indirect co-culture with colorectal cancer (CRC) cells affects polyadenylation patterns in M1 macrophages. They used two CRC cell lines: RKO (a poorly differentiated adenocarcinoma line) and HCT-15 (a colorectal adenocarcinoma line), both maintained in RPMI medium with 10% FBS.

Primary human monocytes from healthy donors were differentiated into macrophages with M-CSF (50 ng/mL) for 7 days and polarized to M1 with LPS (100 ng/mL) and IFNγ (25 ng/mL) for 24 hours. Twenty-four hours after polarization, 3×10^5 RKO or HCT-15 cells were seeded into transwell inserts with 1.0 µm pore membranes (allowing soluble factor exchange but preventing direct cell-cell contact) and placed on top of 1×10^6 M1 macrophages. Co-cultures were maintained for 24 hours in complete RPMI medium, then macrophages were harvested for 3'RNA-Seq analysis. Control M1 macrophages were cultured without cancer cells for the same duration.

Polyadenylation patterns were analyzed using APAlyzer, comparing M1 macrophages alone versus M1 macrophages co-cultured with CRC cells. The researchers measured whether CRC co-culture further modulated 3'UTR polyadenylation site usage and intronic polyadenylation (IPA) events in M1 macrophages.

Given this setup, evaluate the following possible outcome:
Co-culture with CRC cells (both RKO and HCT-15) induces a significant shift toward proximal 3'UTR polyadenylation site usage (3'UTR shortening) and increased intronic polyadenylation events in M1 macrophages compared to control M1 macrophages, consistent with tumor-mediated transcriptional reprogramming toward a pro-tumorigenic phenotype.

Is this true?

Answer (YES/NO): YES